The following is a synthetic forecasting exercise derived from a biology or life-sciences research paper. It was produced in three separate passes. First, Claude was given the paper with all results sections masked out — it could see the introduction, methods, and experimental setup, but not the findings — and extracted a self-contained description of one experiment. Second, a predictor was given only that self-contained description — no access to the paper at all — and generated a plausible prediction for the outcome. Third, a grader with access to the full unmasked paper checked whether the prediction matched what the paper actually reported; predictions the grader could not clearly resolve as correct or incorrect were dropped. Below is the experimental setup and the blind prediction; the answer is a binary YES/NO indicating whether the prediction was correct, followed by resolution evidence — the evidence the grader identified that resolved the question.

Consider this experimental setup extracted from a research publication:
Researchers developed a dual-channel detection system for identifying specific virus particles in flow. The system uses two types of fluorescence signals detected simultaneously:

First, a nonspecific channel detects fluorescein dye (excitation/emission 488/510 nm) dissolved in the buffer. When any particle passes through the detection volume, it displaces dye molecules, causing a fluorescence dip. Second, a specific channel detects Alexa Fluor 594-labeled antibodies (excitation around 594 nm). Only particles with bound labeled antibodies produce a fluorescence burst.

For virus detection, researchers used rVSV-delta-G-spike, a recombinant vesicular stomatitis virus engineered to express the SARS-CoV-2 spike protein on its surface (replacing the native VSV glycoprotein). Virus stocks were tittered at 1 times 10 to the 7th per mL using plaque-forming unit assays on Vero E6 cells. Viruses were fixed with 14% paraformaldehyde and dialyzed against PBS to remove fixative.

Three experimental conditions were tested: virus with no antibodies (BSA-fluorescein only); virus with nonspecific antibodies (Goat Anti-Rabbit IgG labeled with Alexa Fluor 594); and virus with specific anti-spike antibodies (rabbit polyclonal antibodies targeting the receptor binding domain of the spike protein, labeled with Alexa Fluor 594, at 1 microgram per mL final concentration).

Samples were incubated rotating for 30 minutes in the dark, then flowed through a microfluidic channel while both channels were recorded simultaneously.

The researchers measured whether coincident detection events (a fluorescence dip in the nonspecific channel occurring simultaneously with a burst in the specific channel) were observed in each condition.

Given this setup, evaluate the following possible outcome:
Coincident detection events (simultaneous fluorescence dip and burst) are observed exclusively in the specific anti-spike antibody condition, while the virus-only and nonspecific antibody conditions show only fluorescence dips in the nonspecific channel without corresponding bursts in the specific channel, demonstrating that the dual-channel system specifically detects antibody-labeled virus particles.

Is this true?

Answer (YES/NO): NO